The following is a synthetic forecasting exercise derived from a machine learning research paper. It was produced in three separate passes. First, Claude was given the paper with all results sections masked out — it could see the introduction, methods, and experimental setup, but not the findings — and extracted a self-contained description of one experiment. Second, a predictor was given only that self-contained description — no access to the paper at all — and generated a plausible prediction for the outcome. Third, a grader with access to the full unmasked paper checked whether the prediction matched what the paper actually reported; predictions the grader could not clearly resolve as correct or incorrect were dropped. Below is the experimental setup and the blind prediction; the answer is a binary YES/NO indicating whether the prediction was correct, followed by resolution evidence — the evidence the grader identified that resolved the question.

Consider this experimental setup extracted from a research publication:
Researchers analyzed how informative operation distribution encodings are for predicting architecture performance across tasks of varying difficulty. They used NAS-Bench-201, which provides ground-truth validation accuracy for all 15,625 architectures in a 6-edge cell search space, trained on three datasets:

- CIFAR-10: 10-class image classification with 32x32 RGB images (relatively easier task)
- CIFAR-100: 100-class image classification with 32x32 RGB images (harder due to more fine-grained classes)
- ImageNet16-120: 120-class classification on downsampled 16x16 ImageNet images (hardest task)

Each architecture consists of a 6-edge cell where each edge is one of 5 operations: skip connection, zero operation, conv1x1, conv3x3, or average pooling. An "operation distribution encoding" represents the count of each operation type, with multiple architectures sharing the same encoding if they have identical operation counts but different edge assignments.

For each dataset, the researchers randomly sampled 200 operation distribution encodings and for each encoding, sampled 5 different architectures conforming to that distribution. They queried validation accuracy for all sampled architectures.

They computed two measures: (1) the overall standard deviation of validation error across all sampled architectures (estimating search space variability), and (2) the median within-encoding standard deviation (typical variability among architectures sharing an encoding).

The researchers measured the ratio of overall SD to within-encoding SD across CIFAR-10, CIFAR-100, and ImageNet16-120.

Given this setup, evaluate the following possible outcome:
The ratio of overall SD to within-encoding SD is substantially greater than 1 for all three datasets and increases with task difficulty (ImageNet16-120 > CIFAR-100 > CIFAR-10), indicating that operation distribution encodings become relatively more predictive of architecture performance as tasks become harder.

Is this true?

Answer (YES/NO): NO